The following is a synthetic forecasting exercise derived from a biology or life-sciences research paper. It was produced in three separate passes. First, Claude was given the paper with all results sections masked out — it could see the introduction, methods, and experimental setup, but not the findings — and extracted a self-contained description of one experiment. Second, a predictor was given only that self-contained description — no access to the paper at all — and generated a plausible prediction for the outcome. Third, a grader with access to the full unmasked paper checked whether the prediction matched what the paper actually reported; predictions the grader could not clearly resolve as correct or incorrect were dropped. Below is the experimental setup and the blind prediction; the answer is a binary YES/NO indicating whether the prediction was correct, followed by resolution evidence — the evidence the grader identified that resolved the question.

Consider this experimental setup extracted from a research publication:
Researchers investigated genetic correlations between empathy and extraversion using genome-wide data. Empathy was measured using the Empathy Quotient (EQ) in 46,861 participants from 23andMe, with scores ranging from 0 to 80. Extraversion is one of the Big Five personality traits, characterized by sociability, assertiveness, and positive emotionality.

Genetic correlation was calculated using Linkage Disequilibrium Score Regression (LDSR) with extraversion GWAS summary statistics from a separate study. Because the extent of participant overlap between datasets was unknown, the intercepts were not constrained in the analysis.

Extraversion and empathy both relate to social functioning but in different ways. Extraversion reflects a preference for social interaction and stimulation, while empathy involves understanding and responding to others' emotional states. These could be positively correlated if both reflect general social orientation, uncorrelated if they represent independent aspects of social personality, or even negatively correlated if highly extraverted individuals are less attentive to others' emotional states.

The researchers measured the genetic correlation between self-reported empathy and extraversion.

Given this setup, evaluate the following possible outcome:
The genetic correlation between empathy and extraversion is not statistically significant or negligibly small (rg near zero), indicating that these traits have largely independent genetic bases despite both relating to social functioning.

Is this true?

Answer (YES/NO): NO